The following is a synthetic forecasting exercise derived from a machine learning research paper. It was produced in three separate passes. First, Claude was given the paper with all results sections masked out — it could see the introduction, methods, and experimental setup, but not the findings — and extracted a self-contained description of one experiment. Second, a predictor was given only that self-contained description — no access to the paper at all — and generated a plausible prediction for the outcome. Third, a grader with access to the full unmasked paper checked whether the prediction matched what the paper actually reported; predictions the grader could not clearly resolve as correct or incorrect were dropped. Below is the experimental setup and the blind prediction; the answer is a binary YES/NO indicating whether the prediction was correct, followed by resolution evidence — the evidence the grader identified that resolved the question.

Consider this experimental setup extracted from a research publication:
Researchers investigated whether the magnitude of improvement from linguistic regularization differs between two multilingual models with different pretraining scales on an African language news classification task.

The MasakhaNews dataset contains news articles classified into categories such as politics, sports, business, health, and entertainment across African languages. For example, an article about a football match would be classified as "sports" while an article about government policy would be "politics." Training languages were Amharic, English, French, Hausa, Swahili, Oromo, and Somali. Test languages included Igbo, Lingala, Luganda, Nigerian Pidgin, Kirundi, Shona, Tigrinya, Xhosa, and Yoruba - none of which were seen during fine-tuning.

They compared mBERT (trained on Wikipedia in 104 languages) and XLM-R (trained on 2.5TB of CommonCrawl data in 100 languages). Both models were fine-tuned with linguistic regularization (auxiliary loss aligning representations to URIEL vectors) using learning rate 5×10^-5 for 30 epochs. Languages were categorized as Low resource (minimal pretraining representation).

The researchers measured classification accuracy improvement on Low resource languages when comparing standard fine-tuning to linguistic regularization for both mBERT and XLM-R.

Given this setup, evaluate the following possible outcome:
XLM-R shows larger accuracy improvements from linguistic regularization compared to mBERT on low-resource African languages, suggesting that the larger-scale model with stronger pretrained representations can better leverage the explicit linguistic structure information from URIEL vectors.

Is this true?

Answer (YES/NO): YES